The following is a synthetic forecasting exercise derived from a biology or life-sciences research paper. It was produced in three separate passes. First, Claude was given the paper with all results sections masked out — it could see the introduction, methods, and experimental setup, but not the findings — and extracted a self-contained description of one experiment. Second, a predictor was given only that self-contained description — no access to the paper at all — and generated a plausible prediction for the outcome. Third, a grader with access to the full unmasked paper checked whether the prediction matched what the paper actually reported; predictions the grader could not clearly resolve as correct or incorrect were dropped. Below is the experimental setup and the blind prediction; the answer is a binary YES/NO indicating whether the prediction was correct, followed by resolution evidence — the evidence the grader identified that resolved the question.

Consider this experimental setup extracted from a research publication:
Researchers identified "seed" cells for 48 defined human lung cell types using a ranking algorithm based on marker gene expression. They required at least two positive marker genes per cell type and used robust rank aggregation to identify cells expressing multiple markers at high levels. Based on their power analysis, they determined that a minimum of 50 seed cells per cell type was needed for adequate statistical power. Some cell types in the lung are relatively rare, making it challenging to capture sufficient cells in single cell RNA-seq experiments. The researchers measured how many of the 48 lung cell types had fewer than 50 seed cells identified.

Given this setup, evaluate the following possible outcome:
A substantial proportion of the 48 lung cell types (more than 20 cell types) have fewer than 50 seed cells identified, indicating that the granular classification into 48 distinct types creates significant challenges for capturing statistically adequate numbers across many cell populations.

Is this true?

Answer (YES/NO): NO